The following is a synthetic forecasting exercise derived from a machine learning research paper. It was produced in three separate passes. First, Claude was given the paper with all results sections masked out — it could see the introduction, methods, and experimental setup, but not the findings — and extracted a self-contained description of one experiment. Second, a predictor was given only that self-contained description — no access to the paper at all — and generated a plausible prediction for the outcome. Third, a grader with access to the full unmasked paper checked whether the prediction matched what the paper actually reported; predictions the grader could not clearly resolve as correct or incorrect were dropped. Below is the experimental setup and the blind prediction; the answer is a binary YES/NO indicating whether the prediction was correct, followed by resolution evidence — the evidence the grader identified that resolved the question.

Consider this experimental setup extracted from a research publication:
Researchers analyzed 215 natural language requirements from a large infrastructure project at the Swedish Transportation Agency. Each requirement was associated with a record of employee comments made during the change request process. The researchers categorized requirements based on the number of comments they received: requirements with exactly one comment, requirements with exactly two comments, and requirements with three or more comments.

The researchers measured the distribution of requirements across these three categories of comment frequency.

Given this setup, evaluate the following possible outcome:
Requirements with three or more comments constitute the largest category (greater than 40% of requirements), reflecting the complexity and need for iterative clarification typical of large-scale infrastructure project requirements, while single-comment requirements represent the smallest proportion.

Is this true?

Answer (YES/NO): NO